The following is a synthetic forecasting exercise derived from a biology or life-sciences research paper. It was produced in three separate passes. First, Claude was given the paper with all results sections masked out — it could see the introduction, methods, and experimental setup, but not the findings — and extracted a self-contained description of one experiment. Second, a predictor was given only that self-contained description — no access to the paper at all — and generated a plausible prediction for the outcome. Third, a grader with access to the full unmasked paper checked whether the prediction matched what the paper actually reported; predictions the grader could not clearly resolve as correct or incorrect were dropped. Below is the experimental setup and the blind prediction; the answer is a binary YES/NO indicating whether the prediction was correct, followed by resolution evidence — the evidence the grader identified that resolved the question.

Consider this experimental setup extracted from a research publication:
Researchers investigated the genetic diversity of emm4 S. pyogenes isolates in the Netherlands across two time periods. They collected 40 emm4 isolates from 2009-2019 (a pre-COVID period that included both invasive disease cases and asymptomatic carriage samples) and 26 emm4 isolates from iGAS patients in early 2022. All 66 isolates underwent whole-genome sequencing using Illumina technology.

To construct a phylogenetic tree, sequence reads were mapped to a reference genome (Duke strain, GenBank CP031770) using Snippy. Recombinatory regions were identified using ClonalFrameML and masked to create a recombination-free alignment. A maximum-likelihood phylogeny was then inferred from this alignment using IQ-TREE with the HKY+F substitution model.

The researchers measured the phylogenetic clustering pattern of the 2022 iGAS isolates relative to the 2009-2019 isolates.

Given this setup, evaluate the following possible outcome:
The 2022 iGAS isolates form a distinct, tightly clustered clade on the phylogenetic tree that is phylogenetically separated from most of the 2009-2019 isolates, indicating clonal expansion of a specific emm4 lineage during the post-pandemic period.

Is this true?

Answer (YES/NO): YES